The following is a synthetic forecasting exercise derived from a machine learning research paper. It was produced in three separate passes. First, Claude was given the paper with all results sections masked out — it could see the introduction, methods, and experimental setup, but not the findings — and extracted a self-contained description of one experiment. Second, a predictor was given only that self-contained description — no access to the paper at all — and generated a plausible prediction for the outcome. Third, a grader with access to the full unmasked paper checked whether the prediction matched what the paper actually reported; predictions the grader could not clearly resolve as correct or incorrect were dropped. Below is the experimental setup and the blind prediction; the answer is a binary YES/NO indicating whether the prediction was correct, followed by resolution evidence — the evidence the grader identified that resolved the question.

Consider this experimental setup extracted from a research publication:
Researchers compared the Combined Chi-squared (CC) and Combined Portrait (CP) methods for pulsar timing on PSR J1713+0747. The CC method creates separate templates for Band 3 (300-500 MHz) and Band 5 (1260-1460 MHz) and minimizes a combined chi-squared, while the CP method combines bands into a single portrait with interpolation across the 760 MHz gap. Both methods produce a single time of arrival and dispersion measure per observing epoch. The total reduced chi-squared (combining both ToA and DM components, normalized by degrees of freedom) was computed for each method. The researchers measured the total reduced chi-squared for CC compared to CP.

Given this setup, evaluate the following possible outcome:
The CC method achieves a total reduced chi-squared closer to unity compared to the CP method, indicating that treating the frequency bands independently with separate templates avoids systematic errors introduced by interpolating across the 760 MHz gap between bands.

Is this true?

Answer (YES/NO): YES